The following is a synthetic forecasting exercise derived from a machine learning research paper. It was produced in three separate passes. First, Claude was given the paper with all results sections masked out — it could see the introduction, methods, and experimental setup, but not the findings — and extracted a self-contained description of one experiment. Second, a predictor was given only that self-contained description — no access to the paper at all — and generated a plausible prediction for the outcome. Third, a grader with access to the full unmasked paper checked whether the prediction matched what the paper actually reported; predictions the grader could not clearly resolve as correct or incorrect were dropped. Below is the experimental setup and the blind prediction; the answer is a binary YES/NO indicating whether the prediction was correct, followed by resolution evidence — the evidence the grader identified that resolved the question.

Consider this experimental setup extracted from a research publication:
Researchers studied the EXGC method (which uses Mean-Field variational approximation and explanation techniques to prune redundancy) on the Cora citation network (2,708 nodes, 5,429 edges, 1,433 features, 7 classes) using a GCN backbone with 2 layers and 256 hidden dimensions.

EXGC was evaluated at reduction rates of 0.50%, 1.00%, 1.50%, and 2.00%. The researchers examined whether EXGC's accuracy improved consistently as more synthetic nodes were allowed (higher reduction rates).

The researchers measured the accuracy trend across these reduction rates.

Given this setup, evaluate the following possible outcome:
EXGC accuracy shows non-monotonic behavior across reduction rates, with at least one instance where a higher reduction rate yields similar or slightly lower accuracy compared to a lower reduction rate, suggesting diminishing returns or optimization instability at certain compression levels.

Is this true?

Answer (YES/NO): NO